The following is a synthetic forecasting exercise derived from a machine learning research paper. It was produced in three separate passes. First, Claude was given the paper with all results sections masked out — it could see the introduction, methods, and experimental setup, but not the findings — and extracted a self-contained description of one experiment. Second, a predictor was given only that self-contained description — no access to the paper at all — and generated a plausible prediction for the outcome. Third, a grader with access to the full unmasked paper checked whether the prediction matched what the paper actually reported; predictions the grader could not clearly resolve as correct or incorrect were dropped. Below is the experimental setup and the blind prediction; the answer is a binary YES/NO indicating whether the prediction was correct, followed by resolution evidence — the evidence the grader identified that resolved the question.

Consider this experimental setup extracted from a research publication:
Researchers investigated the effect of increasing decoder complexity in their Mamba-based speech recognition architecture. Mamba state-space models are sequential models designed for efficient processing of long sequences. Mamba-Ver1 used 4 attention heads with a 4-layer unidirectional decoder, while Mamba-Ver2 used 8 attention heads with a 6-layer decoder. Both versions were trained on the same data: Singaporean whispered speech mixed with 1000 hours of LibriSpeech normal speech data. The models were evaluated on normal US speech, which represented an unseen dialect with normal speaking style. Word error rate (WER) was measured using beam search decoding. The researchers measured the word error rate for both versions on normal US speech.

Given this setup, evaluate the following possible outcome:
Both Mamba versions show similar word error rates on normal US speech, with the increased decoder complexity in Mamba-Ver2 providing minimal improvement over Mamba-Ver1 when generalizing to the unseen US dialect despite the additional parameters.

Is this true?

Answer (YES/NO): NO